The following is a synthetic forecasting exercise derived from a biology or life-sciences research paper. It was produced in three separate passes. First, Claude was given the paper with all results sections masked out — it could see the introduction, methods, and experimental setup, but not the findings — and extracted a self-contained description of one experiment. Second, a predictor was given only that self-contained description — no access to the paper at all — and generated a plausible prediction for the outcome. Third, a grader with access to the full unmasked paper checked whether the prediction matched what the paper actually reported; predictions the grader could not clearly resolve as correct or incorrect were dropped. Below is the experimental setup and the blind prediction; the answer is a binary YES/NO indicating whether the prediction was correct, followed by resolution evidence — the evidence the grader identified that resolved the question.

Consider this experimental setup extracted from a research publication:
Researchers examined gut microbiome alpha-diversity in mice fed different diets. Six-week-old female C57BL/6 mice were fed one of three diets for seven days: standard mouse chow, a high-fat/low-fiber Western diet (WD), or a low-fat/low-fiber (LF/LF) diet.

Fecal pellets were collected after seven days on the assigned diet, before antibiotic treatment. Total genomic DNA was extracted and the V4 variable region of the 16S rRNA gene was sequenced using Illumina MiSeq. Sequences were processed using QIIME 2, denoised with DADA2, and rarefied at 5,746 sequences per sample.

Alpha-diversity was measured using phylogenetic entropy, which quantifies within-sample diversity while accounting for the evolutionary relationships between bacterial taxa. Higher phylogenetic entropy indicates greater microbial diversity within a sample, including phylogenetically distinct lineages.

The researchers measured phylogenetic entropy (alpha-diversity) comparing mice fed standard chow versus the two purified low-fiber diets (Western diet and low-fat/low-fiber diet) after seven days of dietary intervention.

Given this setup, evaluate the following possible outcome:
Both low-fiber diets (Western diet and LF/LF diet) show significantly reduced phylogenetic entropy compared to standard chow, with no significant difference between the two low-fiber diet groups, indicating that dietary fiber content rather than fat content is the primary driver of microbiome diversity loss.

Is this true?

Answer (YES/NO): NO